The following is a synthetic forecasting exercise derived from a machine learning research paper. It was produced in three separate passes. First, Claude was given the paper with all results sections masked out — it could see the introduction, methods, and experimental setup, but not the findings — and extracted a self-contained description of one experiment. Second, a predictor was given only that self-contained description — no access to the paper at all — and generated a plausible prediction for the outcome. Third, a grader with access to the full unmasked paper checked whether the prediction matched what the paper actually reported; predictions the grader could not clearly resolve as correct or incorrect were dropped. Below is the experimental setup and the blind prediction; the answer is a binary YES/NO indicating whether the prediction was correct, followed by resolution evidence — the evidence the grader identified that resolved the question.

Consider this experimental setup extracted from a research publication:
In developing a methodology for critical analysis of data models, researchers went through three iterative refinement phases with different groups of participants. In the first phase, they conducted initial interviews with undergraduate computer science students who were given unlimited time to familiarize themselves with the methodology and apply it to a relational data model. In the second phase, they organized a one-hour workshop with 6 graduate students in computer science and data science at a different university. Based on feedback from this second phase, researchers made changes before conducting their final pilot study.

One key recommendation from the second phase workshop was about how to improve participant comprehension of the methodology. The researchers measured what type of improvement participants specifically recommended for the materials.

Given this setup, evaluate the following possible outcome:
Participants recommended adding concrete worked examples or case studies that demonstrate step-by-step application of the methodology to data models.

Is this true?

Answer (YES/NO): NO